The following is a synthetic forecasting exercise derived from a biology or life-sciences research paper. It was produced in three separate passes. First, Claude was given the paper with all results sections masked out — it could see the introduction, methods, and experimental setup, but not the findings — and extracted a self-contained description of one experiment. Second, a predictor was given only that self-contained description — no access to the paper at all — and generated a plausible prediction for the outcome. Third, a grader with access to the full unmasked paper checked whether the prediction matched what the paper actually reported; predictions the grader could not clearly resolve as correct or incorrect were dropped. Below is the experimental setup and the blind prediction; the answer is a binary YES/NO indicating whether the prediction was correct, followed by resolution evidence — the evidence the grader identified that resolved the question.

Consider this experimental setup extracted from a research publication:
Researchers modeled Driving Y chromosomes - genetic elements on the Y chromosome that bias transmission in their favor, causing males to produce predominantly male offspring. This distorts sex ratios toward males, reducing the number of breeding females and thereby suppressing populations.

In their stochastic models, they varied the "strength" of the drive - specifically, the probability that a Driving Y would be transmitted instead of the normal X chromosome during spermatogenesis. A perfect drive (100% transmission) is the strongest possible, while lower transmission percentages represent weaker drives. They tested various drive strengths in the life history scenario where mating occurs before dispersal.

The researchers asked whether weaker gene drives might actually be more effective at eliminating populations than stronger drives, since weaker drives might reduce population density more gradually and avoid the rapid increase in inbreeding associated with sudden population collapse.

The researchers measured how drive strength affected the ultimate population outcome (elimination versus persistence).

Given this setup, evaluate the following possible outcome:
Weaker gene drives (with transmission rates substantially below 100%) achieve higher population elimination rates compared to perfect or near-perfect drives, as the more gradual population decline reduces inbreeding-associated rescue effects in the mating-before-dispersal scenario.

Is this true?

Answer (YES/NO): NO